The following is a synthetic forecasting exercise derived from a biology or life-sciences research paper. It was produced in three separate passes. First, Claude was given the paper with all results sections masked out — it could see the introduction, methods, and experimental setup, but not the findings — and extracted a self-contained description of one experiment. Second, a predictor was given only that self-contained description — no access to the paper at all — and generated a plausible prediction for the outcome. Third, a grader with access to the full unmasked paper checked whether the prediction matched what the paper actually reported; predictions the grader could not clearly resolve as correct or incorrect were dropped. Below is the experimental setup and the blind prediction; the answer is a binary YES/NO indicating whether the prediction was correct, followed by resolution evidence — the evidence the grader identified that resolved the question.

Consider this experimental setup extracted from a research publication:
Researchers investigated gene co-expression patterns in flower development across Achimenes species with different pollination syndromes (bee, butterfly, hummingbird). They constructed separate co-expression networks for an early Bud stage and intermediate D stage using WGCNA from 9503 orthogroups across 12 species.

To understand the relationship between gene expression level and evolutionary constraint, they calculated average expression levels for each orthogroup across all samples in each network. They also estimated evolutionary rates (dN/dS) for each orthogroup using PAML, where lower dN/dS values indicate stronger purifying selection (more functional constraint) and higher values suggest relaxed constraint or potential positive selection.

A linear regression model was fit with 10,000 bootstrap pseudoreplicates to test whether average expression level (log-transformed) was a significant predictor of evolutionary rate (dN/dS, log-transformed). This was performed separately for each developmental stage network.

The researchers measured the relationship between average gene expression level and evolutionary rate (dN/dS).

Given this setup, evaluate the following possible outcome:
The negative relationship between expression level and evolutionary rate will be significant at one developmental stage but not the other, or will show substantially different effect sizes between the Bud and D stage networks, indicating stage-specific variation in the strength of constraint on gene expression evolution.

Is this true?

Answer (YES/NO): NO